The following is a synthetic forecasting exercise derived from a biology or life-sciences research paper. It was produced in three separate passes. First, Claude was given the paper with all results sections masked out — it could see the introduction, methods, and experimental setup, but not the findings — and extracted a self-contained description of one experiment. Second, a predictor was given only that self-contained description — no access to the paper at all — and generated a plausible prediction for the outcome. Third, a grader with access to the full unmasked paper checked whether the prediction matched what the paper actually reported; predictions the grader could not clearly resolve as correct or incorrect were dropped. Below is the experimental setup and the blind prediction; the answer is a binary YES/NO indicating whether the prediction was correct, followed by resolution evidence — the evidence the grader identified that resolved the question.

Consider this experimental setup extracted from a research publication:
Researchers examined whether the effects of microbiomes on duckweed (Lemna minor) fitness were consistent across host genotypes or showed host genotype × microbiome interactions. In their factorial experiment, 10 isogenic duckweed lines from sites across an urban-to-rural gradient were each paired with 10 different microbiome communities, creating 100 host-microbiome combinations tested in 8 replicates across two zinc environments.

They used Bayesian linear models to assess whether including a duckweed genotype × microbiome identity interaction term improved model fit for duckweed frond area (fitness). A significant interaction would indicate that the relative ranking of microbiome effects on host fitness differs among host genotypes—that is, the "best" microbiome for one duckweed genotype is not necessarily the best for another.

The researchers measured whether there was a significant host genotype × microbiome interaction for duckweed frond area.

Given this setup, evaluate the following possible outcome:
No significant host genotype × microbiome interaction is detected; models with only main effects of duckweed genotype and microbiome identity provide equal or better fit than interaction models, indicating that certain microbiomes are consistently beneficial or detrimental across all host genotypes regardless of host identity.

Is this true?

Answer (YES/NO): NO